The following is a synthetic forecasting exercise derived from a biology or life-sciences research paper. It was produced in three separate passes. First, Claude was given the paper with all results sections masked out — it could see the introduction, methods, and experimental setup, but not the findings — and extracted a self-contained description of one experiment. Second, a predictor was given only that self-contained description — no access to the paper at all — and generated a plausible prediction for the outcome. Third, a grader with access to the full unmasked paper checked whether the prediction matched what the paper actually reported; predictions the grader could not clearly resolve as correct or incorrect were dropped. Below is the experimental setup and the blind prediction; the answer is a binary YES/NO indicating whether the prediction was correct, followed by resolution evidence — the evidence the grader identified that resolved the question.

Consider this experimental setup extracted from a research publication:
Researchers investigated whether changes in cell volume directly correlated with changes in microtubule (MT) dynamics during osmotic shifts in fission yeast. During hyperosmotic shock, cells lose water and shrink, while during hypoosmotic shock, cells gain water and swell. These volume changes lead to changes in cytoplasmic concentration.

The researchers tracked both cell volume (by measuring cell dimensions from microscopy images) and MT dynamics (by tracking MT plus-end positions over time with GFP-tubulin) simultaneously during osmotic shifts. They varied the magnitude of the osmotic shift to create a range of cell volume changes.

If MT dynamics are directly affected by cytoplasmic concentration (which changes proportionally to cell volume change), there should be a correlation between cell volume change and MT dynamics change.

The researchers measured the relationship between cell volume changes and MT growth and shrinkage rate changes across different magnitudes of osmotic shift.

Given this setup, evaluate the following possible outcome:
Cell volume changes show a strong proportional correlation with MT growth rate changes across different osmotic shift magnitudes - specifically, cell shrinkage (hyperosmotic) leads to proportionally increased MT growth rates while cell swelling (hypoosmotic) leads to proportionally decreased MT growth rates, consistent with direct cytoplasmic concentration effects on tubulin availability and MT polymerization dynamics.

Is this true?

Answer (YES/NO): NO